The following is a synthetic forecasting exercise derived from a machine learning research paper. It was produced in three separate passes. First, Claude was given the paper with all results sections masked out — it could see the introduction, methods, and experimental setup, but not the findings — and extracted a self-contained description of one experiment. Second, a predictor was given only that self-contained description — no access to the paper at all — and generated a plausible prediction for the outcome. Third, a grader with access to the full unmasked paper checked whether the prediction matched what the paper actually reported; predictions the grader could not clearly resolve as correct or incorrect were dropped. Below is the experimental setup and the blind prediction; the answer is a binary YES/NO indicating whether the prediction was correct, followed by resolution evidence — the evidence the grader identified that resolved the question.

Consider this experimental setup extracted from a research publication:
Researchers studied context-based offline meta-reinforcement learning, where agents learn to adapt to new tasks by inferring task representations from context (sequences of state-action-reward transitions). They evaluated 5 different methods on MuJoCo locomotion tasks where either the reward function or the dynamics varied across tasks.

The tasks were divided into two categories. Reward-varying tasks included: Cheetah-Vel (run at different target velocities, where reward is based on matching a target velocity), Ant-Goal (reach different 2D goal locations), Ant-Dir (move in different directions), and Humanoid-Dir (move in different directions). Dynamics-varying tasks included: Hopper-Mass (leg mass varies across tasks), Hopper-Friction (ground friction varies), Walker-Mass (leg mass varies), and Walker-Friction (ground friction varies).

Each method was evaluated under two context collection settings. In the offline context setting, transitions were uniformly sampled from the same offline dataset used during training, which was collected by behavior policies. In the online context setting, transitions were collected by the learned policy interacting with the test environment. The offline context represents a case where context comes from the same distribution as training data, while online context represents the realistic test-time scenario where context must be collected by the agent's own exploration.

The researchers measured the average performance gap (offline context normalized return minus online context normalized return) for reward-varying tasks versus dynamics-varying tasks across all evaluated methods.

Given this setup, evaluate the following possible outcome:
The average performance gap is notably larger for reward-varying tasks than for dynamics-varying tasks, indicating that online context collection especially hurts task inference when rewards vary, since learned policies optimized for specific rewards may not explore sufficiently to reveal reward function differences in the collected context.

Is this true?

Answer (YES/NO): YES